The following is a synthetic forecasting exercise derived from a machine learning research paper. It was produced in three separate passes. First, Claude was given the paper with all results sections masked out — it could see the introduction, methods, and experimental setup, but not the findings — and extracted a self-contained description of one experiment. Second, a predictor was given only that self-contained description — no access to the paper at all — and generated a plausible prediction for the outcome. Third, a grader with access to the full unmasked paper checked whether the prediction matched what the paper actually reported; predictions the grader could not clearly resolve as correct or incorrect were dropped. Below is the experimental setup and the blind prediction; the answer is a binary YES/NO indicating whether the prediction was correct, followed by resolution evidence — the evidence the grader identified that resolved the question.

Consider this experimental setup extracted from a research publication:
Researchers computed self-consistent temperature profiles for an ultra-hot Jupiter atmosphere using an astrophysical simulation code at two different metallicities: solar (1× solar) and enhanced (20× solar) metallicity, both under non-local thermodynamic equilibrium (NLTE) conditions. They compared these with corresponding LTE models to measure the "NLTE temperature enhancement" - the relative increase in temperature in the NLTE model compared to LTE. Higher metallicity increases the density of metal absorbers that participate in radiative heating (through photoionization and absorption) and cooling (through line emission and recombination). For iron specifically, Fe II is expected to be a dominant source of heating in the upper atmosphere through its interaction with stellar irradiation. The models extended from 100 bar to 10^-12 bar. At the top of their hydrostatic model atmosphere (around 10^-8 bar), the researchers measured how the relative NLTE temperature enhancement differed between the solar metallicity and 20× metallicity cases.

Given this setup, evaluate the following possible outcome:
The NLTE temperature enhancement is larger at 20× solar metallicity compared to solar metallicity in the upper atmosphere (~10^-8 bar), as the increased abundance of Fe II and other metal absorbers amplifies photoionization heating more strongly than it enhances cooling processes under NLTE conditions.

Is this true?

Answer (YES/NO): NO